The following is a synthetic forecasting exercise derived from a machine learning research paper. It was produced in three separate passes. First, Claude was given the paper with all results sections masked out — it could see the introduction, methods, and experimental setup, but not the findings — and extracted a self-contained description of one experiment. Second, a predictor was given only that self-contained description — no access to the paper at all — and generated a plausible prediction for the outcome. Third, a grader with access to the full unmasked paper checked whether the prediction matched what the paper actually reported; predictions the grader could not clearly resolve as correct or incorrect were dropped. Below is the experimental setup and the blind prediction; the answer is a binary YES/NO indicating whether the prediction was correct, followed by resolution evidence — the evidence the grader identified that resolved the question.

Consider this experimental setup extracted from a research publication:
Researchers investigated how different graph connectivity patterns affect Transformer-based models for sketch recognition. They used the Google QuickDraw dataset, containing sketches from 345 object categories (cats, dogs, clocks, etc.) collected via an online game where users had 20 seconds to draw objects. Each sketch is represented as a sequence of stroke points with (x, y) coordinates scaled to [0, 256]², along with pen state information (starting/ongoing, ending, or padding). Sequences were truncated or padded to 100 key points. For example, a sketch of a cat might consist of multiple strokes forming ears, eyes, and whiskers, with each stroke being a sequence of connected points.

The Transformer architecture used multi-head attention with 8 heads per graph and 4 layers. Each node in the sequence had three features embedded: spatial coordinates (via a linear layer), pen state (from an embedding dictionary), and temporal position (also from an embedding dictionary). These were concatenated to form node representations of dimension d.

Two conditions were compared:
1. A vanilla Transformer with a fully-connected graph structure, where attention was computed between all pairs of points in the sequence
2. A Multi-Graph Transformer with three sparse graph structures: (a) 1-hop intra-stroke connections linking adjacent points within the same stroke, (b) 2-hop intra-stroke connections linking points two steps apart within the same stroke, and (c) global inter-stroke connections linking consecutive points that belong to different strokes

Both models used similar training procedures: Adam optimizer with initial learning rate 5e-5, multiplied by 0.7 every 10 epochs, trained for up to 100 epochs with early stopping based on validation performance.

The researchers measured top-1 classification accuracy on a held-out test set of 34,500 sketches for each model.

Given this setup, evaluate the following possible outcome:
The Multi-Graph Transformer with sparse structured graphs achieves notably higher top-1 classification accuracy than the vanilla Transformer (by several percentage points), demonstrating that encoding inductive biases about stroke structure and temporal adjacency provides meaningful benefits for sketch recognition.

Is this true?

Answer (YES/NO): YES